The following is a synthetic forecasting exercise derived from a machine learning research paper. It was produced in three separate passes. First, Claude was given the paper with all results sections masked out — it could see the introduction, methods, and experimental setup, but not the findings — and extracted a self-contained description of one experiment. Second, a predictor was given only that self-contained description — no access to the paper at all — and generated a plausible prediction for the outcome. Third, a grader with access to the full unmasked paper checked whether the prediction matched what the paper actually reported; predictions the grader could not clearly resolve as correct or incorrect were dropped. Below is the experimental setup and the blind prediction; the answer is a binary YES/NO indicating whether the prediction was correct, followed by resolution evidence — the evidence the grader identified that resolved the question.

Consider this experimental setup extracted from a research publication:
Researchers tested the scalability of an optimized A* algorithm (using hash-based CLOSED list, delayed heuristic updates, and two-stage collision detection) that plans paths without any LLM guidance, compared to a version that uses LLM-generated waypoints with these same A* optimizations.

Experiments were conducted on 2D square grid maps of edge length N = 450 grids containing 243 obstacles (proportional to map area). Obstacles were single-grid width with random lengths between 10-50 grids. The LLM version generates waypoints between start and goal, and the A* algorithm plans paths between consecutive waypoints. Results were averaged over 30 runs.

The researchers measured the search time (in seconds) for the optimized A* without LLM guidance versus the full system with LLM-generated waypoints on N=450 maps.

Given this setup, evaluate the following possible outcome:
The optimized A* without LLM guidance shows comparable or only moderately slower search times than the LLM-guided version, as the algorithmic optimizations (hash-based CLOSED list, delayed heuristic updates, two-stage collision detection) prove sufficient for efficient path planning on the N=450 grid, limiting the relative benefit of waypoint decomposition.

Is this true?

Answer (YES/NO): NO